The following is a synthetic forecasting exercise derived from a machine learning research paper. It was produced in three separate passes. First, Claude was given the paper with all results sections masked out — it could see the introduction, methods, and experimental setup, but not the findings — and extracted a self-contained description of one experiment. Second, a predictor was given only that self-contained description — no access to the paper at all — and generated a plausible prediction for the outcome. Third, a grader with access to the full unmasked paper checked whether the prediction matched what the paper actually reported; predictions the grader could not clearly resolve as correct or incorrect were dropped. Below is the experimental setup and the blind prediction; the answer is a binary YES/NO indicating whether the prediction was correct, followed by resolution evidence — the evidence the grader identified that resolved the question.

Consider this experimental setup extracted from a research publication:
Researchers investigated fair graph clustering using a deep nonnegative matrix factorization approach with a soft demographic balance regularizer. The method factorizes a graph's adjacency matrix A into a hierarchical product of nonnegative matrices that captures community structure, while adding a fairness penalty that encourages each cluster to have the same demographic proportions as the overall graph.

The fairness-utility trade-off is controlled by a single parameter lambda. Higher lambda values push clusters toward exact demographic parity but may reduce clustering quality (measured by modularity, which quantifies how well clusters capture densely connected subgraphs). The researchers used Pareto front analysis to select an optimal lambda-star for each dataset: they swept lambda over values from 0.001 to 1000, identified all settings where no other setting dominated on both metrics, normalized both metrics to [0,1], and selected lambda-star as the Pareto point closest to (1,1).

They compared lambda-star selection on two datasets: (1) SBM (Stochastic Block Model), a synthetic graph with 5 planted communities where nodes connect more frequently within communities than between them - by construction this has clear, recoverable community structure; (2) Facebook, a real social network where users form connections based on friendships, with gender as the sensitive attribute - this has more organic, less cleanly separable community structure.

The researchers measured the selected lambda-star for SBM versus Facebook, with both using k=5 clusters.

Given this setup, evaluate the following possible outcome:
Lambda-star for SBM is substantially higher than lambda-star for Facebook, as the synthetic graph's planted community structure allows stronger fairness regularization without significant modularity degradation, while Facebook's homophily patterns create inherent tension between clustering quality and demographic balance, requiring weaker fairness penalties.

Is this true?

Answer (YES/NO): NO